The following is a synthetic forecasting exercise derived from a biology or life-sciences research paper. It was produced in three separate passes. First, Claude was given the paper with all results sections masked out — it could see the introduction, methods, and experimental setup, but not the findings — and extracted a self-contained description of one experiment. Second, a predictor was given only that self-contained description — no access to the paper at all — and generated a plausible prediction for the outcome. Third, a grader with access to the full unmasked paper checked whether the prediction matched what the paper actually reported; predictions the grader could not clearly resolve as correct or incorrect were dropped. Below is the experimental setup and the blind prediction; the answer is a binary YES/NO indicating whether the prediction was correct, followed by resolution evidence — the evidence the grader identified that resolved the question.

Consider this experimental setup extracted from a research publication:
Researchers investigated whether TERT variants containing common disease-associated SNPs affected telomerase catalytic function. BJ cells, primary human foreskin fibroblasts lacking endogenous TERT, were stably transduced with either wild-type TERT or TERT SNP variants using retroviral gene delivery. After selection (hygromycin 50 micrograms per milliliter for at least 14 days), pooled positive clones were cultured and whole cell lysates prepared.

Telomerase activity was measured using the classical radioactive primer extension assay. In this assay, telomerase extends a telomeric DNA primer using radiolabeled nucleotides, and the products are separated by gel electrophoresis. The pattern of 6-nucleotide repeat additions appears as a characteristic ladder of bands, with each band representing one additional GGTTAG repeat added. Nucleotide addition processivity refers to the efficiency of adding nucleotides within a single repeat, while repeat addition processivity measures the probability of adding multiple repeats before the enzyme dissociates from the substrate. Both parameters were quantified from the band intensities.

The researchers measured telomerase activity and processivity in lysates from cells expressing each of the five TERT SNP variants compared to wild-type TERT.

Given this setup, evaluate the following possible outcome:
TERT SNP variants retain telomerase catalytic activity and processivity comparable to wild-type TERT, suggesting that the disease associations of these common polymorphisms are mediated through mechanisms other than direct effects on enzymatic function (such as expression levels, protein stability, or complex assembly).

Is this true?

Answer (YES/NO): NO